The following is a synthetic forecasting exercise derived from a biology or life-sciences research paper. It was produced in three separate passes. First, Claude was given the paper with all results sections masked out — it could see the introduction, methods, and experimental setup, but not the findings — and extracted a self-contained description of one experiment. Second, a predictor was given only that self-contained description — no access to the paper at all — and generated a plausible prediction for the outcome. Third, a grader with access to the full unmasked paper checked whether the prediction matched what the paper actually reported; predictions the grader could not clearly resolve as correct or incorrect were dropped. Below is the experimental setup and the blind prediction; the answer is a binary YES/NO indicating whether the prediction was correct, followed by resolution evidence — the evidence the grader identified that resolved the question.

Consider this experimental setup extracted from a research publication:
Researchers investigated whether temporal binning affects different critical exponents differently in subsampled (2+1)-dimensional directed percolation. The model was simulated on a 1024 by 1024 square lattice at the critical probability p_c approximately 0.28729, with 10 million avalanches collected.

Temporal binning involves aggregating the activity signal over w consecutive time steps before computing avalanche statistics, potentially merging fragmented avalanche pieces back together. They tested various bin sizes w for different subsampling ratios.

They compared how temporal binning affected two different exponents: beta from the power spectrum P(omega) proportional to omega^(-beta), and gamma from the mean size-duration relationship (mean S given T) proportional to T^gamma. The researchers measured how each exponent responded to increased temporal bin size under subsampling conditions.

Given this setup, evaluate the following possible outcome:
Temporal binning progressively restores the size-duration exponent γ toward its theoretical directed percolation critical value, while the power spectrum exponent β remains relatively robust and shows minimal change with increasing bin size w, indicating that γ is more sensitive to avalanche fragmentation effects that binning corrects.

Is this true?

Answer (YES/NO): YES